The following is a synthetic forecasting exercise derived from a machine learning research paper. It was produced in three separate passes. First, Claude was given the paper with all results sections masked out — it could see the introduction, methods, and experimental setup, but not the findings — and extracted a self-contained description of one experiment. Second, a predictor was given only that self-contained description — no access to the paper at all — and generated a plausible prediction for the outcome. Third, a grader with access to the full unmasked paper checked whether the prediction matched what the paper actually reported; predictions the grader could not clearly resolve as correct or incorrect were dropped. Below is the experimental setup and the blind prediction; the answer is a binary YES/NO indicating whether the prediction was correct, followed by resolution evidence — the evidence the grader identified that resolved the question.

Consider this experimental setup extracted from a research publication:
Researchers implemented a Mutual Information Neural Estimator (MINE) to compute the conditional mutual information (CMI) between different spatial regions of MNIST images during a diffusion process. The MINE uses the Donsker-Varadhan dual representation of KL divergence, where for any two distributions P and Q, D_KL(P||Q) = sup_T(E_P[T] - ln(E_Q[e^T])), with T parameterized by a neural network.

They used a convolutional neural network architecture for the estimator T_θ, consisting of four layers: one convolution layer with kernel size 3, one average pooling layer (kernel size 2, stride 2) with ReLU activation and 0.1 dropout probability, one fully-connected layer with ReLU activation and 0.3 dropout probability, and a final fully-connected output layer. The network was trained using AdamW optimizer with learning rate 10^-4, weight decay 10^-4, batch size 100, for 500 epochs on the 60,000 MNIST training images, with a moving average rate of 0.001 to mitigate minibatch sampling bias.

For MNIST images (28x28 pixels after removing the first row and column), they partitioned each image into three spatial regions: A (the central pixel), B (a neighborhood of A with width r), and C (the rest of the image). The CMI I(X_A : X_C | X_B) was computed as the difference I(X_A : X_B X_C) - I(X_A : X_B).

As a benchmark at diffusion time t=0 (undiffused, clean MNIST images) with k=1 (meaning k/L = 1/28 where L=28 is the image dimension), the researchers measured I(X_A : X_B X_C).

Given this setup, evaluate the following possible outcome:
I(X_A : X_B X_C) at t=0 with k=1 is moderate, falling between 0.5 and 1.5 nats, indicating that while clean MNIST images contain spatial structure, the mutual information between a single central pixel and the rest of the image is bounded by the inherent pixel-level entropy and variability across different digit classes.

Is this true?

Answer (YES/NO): YES